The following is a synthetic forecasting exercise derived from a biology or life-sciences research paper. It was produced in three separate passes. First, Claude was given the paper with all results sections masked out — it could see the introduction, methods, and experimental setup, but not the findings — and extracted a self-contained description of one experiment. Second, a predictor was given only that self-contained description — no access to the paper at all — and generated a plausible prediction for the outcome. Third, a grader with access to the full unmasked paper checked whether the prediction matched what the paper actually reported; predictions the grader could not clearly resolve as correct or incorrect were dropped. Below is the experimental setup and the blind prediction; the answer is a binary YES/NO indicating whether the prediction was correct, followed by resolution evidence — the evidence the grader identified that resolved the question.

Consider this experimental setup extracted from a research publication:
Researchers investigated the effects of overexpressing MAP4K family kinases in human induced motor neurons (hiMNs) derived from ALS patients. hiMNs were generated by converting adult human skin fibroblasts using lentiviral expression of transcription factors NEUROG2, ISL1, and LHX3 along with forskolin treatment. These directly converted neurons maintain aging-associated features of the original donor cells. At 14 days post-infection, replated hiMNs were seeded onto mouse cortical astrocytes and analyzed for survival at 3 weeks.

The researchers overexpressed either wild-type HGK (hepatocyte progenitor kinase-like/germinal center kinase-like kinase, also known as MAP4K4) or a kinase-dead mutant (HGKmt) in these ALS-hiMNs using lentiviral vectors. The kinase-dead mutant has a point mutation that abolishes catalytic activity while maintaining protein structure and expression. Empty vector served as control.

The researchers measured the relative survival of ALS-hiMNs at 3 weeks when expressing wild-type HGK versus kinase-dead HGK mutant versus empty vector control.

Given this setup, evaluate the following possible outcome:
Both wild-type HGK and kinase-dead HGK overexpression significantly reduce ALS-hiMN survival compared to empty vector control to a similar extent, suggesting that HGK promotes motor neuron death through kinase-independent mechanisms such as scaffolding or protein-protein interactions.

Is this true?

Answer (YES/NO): NO